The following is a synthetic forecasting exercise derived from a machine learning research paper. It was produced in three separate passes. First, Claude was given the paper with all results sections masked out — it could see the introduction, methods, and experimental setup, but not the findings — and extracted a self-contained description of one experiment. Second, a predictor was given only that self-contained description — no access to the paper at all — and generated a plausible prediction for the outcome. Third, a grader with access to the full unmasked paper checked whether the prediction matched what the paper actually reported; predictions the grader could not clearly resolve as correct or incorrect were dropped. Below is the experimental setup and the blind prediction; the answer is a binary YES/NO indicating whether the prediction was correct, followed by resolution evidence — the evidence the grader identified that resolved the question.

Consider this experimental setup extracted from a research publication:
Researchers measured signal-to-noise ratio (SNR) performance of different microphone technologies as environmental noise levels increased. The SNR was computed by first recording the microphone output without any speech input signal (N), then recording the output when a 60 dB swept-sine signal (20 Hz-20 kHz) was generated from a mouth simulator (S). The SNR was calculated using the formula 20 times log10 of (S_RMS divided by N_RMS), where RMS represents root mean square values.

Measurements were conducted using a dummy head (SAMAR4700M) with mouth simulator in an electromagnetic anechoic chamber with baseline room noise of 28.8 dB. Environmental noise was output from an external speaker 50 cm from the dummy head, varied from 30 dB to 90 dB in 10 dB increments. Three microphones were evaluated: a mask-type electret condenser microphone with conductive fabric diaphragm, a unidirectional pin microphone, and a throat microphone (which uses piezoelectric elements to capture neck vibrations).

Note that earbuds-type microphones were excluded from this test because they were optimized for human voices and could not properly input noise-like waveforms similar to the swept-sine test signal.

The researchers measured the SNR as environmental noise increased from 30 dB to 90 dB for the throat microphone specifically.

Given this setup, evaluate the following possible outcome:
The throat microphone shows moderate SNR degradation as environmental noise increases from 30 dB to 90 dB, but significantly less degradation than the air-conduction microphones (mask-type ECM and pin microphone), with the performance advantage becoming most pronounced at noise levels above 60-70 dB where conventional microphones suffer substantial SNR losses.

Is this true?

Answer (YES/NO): NO